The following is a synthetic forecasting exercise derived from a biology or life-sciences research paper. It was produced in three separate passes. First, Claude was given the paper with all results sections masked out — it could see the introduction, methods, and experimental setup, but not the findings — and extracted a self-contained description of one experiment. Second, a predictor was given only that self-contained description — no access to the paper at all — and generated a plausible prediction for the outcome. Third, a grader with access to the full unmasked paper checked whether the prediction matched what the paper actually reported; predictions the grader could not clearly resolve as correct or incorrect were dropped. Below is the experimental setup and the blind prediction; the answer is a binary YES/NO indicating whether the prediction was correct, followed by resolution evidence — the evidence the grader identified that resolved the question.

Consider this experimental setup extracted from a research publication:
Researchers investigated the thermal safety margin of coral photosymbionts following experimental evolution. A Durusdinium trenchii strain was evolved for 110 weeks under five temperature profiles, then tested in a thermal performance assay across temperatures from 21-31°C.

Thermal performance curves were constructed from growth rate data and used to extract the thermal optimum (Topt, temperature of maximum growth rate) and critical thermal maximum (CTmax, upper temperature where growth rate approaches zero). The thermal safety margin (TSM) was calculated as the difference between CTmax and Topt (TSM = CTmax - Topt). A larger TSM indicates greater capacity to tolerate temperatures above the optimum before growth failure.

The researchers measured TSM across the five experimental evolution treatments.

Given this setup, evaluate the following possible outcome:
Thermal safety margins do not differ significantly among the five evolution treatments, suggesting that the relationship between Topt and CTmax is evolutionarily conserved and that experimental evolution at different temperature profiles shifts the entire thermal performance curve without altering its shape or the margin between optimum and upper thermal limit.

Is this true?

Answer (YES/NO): NO